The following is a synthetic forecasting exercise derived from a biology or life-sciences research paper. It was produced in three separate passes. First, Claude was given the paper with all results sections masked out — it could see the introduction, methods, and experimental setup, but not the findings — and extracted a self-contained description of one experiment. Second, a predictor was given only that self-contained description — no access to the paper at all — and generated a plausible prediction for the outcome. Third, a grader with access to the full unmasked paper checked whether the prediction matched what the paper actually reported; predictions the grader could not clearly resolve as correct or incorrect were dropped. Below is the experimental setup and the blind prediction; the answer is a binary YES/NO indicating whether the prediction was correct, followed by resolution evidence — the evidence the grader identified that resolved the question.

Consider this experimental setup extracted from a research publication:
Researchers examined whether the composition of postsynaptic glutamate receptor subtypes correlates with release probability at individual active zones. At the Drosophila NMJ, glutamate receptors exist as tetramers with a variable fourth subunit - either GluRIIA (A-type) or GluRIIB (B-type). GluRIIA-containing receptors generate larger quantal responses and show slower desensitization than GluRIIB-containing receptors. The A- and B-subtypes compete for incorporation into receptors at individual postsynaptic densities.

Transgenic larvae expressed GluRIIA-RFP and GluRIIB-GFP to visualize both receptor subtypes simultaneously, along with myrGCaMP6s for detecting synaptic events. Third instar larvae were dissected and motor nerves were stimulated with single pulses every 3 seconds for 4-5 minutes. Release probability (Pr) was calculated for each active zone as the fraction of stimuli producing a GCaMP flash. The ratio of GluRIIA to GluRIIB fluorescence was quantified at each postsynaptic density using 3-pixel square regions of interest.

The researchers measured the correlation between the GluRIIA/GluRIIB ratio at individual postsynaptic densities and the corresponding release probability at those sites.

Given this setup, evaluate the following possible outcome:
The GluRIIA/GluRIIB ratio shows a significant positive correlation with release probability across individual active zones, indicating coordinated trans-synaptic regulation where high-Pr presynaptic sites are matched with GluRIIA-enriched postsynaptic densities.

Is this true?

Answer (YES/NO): YES